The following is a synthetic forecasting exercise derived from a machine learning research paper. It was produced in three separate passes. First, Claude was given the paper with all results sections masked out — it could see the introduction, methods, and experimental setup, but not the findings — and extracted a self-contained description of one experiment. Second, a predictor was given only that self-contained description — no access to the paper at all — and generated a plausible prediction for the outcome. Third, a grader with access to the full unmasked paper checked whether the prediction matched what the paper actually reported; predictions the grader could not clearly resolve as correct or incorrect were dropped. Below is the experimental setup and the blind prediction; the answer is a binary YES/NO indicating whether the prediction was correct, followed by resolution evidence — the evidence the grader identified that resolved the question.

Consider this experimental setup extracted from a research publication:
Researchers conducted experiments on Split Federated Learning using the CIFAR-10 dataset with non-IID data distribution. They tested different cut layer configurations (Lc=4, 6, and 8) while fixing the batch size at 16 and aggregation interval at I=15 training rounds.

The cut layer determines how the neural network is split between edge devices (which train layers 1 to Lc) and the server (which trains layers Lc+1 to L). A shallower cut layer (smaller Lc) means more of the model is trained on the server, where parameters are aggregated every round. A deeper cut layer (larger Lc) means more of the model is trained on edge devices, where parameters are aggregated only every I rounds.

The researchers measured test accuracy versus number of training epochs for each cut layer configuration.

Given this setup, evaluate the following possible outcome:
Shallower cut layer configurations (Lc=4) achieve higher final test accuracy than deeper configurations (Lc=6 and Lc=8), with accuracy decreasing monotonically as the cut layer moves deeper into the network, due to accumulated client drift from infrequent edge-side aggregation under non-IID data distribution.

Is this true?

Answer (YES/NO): YES